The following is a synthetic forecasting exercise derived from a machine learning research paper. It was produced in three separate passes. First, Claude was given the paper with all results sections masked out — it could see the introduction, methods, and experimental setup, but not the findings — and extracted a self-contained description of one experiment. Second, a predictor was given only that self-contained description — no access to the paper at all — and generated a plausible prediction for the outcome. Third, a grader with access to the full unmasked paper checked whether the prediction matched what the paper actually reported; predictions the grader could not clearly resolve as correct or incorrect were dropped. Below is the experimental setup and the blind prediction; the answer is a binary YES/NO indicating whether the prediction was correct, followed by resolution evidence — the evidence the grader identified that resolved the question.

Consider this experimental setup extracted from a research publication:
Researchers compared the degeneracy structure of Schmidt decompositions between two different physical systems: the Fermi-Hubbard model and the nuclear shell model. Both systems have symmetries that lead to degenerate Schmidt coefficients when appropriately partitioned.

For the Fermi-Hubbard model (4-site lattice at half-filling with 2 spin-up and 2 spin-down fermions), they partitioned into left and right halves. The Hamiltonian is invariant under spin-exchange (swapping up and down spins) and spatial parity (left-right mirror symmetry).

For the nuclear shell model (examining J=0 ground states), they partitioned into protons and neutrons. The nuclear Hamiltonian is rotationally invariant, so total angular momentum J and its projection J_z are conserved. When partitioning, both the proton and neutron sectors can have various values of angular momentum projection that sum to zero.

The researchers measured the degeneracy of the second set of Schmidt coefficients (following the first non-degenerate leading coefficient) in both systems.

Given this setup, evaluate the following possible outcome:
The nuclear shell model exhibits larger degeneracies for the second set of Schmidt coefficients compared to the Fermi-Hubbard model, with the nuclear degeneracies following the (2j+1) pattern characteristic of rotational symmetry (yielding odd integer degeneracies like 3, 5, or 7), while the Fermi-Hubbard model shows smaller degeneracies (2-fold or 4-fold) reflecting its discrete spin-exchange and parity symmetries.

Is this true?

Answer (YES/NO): YES